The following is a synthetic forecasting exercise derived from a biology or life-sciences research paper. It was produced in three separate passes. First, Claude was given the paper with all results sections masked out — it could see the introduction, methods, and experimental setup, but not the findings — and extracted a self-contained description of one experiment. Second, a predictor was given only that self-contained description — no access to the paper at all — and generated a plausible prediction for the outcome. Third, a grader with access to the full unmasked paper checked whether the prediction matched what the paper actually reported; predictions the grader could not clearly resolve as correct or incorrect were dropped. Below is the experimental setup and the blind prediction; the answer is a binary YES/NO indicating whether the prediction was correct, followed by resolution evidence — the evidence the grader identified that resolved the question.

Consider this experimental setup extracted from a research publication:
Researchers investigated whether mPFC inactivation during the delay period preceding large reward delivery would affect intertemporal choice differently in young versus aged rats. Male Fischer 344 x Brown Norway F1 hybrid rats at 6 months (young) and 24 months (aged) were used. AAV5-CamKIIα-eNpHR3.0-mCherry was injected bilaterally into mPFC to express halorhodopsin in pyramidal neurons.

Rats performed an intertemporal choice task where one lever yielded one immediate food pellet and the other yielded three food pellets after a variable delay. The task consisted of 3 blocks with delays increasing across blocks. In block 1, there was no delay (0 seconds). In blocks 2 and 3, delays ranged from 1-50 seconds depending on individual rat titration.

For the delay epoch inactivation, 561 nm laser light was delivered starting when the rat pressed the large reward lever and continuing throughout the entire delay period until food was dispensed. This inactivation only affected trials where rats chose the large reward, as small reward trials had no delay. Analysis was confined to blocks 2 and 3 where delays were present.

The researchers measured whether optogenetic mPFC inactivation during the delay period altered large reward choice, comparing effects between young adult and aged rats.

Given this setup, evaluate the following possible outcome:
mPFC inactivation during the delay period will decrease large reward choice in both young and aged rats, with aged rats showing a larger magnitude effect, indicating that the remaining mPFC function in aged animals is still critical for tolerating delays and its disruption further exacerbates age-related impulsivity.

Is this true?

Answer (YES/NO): NO